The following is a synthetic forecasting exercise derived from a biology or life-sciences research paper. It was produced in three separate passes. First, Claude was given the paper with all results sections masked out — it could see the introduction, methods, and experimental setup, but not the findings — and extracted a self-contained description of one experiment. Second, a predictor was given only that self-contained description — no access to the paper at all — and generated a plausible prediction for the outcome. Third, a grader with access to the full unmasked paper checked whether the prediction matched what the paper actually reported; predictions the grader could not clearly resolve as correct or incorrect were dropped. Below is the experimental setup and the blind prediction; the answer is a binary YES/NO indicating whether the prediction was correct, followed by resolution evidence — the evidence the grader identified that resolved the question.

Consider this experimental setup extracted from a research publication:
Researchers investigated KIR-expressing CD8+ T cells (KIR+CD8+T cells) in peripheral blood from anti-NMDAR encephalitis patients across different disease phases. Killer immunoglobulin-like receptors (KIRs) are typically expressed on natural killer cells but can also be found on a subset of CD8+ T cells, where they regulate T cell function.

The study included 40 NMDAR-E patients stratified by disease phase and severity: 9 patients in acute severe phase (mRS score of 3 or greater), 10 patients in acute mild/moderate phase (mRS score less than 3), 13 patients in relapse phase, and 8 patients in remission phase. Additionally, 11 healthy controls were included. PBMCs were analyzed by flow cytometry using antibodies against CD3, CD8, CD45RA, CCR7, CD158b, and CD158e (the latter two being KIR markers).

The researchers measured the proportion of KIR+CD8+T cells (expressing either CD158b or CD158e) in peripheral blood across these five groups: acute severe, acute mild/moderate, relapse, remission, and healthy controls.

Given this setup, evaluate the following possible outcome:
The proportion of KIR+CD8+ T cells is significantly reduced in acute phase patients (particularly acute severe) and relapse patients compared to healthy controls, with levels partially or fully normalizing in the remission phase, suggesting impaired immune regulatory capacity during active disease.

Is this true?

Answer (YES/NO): NO